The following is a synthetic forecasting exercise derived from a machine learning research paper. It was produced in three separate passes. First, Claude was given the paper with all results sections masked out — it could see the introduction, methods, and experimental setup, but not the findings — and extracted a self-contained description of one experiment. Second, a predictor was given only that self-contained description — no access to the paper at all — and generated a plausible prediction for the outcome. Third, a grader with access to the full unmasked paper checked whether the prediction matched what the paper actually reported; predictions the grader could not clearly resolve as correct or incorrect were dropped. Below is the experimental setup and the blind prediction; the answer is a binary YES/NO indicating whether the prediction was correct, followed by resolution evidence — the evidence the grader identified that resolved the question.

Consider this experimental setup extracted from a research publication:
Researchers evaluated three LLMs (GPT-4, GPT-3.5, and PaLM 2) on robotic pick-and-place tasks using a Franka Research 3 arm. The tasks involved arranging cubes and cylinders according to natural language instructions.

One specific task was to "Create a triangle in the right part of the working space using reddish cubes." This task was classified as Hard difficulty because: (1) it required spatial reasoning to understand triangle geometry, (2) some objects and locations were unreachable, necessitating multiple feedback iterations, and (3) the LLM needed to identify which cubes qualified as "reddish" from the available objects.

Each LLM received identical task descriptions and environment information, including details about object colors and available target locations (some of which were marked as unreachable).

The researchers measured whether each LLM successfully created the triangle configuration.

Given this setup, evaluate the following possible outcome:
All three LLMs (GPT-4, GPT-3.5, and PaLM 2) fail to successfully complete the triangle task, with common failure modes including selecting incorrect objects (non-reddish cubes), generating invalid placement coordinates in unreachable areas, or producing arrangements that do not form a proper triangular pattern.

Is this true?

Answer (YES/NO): NO